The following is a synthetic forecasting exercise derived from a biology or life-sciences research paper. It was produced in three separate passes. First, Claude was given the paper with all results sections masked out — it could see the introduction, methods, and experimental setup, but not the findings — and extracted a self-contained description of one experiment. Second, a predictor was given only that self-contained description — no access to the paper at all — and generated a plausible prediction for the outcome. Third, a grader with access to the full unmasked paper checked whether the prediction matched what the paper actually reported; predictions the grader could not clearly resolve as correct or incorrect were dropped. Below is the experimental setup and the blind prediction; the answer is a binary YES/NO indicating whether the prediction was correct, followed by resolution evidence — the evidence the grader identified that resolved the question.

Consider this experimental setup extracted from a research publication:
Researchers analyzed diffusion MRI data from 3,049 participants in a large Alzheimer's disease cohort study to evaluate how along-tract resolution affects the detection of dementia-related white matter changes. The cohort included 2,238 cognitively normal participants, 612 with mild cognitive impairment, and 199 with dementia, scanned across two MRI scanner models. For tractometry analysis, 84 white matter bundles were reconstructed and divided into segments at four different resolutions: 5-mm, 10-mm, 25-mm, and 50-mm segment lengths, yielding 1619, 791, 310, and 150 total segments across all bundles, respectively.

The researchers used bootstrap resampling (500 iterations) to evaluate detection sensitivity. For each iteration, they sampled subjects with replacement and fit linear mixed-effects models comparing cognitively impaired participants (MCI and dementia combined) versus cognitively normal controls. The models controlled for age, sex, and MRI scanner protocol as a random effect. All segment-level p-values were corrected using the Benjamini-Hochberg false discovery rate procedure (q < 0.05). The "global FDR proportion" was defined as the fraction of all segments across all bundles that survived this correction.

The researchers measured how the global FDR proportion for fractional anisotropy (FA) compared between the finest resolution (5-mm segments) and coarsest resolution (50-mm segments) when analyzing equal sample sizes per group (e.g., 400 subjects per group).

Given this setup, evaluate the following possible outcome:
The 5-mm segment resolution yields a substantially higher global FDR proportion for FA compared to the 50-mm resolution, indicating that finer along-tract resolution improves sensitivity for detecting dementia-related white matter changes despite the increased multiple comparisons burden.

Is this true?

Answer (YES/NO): NO